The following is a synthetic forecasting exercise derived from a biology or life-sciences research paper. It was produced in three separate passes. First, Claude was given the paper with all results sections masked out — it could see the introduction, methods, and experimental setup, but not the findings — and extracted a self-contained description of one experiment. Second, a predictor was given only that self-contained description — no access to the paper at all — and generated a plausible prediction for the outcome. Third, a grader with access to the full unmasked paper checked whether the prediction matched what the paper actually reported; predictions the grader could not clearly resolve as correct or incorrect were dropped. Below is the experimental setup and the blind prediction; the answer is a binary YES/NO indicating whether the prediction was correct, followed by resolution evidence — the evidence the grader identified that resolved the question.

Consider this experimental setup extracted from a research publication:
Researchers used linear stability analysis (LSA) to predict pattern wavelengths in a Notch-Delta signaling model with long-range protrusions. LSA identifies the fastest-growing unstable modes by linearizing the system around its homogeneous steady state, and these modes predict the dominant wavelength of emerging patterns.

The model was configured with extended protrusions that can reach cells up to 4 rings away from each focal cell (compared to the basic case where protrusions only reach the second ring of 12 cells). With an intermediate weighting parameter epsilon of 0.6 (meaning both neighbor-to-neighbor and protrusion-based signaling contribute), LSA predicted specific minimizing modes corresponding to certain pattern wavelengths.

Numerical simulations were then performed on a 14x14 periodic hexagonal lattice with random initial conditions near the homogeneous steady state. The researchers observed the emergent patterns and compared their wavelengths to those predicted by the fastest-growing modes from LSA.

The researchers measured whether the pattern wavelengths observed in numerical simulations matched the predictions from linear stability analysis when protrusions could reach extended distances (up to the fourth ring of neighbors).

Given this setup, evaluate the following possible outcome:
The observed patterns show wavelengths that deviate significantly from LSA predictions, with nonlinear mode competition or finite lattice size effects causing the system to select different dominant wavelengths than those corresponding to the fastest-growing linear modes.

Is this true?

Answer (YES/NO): YES